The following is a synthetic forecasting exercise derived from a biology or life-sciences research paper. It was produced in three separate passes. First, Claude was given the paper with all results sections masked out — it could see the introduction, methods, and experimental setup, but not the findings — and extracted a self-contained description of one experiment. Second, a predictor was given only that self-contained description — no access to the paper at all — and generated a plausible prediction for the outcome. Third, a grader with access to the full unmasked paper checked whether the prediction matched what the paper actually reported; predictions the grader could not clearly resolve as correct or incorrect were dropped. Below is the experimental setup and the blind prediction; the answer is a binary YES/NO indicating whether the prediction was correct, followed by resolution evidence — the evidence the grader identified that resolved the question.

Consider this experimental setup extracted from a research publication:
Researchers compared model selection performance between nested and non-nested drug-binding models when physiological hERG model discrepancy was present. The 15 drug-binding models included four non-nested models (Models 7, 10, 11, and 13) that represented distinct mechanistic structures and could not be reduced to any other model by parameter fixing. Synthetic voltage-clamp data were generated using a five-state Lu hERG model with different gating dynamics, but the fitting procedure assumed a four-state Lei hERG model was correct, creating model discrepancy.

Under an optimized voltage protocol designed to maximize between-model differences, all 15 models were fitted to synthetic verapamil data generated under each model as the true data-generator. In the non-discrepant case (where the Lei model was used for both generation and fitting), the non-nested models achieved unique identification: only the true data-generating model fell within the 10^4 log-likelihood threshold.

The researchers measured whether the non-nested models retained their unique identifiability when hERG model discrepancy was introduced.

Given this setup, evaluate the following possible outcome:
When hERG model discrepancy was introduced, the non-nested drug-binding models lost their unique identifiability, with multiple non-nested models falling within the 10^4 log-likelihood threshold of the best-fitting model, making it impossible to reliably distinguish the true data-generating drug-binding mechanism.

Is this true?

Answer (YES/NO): NO